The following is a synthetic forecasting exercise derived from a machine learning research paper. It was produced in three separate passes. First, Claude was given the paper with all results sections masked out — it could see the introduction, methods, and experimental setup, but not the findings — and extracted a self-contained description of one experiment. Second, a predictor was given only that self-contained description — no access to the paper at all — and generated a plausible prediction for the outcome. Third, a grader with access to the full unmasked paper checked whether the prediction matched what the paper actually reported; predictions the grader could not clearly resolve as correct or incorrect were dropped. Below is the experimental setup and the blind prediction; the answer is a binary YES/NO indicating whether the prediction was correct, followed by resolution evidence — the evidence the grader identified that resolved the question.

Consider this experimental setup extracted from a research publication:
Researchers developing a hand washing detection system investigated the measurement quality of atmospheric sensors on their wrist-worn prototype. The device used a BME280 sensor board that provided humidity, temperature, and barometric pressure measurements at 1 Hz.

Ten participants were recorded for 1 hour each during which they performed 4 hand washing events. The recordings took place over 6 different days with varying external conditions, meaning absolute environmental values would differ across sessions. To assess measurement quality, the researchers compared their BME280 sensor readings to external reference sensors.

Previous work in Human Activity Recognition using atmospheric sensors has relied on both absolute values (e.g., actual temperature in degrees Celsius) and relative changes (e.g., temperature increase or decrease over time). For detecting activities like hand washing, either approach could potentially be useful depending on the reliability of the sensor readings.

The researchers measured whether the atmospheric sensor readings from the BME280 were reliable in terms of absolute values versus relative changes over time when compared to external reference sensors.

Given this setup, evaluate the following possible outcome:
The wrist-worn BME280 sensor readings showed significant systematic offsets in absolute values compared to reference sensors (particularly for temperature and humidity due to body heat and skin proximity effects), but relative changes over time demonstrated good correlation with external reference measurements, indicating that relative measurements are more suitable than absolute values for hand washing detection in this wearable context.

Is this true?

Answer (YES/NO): NO